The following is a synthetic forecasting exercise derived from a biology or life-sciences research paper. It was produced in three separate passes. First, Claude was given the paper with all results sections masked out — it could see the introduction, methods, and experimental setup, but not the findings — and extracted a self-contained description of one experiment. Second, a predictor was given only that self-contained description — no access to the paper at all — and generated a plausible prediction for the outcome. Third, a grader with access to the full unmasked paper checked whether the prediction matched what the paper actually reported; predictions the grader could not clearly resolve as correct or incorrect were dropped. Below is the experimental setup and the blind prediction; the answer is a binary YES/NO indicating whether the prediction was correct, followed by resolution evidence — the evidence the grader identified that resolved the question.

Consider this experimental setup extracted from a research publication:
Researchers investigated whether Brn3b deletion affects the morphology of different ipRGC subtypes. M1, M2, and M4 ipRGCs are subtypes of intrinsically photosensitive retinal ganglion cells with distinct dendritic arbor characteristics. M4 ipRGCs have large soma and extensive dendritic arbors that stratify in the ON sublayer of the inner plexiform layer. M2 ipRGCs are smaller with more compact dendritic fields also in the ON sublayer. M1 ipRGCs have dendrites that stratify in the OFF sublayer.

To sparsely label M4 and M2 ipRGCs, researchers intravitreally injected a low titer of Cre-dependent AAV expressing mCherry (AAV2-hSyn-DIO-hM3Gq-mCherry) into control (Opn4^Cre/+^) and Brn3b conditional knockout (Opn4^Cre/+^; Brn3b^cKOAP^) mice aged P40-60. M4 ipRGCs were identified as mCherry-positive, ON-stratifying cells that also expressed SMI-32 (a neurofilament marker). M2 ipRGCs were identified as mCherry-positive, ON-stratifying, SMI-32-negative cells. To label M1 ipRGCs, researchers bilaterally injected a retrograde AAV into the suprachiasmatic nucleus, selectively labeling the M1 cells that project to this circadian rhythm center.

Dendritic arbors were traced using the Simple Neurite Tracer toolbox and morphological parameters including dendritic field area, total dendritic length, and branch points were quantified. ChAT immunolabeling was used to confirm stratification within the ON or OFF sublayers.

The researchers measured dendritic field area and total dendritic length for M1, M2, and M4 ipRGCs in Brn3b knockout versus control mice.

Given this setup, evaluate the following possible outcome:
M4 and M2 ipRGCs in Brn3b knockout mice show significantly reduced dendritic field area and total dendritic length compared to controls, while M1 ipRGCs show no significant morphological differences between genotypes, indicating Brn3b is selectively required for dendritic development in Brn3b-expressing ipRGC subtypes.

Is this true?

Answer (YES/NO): NO